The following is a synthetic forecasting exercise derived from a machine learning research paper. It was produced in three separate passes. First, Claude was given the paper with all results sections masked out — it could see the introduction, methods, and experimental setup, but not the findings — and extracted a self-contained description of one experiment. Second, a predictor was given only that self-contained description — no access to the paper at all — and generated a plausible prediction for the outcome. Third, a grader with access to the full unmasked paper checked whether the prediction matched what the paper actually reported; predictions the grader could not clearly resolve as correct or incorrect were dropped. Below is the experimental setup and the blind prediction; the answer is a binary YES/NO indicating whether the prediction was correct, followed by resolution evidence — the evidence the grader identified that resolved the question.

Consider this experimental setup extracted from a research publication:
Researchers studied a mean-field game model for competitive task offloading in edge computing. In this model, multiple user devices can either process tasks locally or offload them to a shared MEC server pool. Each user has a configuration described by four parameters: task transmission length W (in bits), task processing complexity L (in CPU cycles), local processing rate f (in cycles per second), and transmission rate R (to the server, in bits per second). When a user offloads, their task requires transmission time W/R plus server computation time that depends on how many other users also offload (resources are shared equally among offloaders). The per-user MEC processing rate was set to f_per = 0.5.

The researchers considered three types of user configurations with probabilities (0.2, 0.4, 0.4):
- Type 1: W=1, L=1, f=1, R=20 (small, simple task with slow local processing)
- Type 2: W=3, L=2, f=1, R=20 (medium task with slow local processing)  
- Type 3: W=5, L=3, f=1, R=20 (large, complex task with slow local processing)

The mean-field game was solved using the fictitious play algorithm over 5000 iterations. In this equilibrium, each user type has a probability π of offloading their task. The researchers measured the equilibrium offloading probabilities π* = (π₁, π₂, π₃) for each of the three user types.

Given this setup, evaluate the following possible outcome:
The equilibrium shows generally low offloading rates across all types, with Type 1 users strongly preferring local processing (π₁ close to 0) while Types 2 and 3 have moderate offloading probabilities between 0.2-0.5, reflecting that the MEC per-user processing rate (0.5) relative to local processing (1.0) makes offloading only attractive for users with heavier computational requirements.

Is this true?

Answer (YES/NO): NO